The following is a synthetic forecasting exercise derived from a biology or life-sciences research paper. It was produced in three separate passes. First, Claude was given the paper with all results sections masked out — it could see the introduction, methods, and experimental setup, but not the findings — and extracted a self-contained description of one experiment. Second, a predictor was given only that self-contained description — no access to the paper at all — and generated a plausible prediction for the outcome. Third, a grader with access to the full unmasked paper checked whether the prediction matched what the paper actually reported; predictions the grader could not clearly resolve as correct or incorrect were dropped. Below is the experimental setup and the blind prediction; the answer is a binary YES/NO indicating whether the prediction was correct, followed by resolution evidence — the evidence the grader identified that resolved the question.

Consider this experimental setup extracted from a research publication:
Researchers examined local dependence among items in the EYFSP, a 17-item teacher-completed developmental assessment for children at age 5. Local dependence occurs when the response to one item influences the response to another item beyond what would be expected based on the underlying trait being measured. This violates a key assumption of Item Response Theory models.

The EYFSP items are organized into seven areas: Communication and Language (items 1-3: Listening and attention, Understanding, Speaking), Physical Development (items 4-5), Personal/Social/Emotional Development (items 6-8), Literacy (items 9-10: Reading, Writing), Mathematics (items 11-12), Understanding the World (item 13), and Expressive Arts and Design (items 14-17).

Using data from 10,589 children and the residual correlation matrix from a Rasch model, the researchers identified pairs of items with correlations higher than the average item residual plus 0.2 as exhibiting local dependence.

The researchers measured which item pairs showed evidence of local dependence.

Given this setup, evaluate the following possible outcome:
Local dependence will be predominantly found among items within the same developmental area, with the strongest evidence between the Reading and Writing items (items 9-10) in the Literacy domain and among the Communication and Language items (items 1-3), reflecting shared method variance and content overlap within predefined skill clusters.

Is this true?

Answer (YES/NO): YES